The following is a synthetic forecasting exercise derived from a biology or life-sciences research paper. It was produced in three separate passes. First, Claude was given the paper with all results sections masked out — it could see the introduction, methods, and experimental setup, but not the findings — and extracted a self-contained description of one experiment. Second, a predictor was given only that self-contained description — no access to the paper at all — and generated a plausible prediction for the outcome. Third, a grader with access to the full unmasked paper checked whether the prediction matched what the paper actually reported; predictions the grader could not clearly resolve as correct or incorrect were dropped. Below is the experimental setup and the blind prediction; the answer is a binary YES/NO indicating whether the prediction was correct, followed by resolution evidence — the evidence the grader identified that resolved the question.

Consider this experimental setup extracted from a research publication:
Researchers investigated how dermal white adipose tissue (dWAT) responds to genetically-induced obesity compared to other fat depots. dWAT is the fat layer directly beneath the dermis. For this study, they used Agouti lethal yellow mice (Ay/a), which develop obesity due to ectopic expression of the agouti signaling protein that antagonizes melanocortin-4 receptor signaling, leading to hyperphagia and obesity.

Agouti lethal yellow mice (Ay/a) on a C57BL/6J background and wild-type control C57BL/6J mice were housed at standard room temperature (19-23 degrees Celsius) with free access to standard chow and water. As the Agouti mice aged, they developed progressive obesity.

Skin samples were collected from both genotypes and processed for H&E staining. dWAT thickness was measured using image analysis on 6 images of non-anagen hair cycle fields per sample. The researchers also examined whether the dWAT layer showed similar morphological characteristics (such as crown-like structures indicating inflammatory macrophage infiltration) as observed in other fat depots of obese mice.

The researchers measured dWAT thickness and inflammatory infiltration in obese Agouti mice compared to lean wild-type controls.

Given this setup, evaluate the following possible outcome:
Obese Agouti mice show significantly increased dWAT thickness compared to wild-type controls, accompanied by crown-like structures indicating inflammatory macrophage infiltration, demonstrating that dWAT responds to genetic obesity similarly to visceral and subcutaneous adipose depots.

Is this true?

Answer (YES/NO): NO